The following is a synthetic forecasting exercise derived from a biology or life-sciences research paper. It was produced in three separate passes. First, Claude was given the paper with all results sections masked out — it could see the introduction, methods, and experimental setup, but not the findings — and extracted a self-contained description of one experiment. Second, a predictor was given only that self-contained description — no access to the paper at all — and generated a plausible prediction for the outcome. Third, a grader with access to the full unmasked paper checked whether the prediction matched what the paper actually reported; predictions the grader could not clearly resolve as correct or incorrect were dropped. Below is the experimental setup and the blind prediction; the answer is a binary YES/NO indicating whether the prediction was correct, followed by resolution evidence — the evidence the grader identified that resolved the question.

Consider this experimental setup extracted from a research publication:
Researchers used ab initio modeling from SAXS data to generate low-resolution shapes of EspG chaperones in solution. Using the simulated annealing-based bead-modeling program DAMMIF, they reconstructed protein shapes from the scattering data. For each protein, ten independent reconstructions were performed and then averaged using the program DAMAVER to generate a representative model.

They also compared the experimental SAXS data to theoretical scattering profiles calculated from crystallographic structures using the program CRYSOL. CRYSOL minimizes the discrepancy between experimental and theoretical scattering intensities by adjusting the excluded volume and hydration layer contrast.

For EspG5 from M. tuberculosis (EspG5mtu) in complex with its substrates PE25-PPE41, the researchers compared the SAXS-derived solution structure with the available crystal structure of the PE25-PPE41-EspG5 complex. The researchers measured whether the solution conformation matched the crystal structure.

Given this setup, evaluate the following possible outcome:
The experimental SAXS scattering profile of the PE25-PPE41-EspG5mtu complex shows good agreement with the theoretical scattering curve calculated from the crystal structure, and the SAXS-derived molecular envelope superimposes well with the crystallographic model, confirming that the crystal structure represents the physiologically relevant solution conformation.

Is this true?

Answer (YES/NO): YES